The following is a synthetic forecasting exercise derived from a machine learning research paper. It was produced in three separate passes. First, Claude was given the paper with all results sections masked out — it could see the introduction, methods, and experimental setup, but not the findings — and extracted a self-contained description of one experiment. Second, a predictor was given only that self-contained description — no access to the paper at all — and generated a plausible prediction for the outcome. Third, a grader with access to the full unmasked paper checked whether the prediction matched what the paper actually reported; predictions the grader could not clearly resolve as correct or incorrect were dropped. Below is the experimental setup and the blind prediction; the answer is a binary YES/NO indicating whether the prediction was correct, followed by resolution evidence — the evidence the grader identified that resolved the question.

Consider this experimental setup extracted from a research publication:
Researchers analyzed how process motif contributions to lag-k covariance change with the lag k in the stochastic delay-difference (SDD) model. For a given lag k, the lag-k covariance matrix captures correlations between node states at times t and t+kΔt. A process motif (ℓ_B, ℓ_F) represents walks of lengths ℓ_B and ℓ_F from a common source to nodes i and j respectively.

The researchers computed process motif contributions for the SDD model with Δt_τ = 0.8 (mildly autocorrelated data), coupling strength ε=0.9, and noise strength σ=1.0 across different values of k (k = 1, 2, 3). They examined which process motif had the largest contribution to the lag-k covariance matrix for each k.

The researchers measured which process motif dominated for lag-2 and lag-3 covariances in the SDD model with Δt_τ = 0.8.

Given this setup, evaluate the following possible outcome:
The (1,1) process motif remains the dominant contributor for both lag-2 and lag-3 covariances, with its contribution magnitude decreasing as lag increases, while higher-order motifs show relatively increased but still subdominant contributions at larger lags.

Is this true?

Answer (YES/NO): NO